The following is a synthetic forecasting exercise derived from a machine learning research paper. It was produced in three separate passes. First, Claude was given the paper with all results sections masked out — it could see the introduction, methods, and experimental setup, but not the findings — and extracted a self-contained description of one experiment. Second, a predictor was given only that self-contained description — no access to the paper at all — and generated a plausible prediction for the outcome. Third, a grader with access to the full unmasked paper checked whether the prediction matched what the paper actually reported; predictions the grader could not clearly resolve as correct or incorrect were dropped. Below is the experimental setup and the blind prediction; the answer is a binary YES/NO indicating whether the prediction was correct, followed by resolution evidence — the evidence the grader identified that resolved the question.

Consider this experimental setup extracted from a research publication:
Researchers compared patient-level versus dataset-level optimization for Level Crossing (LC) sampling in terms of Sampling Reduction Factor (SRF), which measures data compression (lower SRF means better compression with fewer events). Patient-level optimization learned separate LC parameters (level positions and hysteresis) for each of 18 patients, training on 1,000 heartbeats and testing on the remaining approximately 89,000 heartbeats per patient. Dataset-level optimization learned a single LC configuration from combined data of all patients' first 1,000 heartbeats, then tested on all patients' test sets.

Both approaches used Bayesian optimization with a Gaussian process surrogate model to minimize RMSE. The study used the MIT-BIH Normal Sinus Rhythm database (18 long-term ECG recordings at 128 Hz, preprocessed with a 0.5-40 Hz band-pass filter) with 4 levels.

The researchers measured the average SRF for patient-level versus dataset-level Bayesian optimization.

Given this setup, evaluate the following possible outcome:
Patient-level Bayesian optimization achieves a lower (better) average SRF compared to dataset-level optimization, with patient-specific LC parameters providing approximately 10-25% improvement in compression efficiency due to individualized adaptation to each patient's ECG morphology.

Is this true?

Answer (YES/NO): NO